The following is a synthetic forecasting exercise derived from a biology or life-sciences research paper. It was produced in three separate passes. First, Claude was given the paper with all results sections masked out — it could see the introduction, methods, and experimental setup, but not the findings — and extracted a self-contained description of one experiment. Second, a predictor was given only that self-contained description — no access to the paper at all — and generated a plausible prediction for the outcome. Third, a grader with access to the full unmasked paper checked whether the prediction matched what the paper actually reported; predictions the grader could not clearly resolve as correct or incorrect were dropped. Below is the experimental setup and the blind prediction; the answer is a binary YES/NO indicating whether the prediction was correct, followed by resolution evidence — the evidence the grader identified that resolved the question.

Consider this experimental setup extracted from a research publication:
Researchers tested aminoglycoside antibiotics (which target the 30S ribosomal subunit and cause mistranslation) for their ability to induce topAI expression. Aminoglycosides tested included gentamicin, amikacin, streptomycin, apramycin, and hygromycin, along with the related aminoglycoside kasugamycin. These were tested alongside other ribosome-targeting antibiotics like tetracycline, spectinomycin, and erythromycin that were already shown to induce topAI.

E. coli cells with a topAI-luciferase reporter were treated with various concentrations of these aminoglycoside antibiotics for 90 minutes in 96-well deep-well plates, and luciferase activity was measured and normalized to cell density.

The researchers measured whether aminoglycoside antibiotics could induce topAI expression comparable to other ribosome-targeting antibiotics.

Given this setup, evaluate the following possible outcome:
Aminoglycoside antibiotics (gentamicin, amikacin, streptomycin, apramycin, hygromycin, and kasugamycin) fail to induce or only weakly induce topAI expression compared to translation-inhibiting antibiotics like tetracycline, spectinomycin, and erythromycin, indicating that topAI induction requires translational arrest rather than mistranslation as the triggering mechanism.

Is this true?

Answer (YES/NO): YES